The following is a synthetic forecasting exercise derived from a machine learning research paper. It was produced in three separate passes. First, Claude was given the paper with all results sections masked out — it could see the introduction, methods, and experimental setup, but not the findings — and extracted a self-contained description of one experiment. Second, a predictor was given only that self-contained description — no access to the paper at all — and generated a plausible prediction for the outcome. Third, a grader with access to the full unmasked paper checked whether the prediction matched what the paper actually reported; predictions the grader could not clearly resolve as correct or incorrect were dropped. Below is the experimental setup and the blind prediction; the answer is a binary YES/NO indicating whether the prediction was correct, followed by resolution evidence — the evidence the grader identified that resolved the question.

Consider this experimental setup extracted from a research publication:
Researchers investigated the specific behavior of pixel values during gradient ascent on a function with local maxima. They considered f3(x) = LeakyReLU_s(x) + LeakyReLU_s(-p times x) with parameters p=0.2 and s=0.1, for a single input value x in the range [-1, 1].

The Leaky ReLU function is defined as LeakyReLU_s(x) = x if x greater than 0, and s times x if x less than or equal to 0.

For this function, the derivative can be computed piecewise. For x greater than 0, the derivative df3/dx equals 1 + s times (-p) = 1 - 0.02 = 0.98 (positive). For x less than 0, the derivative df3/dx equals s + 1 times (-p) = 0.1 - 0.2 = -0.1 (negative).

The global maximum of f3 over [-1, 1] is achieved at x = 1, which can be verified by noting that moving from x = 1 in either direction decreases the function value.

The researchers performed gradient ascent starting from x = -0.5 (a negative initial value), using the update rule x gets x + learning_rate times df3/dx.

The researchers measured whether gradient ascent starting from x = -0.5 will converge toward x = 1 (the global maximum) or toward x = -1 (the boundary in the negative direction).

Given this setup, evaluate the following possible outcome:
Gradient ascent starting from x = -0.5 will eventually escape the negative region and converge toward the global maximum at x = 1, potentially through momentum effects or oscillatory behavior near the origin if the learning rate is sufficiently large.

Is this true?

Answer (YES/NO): NO